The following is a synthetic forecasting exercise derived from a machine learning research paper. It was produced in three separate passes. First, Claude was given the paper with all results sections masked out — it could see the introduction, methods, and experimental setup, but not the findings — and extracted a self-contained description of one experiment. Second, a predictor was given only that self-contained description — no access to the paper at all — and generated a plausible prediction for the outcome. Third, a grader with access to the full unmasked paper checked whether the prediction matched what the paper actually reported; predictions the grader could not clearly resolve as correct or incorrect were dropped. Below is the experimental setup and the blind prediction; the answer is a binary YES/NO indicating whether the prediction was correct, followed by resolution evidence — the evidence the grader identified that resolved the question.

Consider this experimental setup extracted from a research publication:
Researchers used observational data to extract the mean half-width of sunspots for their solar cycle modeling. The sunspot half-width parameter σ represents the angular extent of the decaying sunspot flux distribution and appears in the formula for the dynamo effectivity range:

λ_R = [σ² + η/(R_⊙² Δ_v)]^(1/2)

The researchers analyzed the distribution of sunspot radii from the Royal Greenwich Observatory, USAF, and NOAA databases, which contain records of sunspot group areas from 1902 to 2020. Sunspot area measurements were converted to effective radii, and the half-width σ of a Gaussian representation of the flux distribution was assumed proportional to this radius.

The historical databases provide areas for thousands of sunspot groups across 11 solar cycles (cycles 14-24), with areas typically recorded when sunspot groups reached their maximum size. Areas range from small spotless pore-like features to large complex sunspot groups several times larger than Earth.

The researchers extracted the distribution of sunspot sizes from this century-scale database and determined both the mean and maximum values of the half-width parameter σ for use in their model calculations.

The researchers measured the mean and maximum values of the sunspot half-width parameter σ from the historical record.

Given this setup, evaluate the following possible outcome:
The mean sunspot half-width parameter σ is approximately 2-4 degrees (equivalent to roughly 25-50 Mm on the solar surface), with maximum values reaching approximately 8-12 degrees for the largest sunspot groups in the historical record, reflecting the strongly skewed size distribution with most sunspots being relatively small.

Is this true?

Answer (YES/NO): NO